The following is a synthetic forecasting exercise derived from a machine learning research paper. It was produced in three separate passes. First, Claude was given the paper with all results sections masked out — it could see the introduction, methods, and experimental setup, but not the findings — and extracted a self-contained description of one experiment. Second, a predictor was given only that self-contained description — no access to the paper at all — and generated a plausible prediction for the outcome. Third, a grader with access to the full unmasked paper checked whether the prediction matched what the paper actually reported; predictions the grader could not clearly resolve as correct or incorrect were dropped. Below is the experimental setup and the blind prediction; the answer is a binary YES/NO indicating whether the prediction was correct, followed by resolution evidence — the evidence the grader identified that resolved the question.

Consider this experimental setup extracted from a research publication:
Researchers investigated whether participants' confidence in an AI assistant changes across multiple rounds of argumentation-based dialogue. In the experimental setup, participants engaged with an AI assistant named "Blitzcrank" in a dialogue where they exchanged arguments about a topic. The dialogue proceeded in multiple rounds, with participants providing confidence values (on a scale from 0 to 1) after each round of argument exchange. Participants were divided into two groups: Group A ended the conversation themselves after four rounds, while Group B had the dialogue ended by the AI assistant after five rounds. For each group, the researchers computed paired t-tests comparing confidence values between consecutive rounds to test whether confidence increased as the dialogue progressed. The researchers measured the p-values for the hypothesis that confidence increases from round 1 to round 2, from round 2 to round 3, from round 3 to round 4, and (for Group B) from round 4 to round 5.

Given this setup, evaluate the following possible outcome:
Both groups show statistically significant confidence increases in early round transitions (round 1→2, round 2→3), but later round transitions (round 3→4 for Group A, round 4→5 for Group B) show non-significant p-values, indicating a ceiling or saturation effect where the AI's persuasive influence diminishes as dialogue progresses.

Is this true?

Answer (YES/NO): NO